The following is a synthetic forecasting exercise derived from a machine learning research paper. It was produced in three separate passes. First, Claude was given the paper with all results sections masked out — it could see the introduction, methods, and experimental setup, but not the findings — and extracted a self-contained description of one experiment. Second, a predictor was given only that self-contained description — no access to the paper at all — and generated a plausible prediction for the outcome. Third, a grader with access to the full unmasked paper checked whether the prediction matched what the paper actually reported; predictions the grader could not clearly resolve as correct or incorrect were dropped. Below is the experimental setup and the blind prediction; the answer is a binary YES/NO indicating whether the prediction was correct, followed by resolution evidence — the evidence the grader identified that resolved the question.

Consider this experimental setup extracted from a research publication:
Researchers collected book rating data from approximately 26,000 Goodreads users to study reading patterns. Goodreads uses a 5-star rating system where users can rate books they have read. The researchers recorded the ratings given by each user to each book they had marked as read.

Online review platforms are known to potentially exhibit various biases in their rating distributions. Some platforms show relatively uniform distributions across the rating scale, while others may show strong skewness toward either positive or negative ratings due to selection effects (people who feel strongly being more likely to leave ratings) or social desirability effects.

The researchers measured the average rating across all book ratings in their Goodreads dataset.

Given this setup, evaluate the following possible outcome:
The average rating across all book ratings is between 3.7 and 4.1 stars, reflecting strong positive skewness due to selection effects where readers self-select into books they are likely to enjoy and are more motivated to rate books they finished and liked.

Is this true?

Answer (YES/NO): YES